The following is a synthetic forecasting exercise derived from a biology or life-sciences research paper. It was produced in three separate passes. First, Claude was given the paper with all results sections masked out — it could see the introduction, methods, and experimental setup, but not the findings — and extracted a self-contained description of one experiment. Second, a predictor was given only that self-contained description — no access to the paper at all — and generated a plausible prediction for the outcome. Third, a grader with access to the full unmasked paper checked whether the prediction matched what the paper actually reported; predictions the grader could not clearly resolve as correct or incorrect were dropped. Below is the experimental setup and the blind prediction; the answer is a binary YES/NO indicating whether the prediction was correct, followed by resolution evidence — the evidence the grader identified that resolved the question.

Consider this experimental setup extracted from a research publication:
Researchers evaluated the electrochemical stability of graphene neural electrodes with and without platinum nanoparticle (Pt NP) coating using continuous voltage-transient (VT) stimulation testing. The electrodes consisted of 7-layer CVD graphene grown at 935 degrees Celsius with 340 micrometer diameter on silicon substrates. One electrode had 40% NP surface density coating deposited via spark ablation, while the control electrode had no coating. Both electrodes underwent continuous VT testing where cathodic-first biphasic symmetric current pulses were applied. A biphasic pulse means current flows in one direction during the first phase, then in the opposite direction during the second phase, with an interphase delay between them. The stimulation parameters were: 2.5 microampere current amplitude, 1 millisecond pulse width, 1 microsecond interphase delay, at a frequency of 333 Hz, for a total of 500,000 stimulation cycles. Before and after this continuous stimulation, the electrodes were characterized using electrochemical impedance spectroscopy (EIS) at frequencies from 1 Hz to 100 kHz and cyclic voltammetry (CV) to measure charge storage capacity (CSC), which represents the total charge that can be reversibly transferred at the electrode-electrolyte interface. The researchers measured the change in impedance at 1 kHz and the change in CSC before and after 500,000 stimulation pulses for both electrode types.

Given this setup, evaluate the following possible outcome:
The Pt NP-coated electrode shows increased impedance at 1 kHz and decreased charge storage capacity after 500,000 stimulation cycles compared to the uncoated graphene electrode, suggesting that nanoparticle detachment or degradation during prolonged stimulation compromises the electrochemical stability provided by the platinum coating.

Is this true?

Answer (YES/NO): NO